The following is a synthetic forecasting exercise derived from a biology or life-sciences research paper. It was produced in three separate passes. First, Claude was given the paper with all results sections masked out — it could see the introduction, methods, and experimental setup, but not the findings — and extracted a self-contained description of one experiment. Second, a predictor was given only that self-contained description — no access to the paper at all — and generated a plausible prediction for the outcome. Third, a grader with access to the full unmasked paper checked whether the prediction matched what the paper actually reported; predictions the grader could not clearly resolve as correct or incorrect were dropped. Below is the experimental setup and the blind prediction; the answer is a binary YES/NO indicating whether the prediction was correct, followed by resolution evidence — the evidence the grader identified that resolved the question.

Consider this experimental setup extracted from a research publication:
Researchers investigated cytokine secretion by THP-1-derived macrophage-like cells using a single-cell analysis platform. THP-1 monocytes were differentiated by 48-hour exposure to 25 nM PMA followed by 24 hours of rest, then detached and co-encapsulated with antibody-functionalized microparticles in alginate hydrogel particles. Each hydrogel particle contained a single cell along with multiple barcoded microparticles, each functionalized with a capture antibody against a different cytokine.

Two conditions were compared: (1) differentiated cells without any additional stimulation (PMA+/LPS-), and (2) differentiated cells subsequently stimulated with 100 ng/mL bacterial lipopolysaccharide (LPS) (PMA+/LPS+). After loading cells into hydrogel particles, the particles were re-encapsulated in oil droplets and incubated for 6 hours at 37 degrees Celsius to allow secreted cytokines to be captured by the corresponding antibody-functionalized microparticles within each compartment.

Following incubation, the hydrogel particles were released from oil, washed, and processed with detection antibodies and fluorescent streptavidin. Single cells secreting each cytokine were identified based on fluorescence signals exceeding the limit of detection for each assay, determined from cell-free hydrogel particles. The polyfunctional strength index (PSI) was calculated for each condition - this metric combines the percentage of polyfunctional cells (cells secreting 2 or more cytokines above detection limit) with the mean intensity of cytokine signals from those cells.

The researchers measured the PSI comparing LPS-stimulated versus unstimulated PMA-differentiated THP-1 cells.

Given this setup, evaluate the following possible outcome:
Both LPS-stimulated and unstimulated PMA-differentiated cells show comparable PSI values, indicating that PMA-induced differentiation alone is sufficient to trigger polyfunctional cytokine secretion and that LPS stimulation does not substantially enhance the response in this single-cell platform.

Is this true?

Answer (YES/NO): NO